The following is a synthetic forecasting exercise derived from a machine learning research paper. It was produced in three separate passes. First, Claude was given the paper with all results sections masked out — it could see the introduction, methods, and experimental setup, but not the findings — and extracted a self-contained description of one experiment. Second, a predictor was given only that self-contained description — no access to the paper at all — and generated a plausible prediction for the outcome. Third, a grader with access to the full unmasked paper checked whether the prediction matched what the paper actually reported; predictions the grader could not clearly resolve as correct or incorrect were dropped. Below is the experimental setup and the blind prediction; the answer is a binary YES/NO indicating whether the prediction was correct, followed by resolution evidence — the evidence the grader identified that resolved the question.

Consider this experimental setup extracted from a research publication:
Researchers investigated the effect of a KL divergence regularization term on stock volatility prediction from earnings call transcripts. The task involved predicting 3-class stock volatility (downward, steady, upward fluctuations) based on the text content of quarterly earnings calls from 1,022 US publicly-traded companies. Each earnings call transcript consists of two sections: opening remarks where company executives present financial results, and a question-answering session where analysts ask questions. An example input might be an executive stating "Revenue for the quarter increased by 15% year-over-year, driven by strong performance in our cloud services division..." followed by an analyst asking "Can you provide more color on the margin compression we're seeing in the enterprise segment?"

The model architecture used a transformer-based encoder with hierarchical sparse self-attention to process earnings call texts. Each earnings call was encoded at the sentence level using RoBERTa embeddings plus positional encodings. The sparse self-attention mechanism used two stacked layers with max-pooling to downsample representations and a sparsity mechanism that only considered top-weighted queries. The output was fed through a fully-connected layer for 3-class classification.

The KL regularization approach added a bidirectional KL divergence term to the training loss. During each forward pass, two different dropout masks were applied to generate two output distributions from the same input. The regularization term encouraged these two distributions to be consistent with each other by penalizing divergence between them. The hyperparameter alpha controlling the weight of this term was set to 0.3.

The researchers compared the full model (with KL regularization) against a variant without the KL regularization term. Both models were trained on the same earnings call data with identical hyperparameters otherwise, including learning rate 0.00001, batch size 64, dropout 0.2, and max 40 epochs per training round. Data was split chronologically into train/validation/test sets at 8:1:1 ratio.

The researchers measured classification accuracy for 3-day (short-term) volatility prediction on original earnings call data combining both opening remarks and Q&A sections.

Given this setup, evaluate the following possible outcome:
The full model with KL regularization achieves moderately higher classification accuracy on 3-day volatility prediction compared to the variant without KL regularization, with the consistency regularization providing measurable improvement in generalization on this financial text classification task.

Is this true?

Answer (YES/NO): YES